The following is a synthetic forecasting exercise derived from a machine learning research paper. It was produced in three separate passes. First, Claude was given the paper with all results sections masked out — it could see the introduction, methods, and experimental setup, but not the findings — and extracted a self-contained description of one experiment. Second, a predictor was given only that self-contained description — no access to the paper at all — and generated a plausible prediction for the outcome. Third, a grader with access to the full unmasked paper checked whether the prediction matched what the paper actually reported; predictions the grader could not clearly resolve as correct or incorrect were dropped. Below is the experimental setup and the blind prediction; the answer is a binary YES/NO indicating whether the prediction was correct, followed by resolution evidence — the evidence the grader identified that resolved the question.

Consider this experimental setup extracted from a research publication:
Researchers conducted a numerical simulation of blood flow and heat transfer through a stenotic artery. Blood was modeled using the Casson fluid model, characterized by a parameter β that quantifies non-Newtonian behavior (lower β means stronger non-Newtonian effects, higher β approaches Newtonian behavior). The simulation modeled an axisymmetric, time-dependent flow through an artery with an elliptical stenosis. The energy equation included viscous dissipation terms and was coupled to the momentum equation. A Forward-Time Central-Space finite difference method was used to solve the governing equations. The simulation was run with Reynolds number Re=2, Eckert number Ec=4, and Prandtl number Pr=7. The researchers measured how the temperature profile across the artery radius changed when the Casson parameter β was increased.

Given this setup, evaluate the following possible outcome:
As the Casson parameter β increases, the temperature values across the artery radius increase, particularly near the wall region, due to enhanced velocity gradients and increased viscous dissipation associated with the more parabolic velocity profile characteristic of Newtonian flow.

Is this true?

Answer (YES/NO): NO